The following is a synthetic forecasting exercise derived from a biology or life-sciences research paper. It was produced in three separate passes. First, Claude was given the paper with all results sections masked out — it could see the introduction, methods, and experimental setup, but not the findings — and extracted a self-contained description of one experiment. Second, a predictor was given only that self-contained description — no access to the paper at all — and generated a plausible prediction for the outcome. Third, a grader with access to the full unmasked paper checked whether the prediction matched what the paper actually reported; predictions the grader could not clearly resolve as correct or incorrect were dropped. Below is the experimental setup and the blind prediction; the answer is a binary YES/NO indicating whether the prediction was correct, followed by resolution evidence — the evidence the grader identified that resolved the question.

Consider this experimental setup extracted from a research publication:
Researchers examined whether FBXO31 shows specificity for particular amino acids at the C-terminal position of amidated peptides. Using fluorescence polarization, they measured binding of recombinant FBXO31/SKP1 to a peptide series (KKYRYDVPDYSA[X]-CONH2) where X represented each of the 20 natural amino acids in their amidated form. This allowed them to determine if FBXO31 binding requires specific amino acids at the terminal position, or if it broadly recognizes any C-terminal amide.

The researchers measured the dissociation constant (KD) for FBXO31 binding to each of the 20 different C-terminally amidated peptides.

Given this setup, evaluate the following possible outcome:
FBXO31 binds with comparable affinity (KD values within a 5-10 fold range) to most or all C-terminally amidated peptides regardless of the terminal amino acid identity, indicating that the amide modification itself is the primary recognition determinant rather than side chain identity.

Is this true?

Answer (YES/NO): NO